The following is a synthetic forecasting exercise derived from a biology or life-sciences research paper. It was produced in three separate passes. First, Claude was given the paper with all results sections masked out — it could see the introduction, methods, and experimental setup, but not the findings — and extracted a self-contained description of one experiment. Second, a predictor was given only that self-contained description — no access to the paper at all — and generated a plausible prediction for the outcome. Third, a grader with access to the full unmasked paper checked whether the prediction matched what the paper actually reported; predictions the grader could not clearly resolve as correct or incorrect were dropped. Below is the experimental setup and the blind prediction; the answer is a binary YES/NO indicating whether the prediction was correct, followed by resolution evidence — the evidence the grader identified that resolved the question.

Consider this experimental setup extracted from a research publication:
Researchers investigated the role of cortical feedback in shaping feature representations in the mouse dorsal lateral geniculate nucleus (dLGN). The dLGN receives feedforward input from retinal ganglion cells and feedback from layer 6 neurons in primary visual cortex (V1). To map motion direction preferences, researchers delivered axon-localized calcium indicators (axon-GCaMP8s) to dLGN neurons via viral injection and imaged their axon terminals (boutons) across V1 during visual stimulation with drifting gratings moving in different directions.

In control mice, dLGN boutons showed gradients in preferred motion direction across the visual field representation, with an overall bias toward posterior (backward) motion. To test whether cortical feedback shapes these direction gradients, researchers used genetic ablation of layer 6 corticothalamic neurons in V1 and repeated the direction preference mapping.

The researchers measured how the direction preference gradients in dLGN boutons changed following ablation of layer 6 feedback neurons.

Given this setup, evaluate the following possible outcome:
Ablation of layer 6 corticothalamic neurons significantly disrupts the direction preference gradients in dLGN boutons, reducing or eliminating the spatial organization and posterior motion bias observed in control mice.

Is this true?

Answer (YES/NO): NO